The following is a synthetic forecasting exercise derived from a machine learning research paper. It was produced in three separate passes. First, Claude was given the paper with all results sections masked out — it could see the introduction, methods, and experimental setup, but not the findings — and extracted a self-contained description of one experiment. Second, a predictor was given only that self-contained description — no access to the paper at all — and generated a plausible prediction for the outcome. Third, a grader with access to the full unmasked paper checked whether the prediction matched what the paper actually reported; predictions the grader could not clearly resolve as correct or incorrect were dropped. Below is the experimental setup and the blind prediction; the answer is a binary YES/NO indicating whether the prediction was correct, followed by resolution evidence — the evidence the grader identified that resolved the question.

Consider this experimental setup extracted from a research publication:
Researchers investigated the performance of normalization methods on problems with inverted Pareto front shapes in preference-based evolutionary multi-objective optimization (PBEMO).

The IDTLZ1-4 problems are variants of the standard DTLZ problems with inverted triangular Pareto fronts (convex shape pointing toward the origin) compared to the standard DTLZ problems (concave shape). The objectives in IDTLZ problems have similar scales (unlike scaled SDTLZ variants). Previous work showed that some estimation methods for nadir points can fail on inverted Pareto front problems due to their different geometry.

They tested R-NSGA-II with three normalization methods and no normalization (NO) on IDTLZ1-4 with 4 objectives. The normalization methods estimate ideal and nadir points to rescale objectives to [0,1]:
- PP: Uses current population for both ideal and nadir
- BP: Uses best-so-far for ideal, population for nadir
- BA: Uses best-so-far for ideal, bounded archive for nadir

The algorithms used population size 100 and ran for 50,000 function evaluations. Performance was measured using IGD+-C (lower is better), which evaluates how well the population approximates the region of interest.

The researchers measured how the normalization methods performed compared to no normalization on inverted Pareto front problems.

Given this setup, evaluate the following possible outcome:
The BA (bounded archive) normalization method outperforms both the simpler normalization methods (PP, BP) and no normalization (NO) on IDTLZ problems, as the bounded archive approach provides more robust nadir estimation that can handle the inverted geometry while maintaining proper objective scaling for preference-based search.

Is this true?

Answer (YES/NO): NO